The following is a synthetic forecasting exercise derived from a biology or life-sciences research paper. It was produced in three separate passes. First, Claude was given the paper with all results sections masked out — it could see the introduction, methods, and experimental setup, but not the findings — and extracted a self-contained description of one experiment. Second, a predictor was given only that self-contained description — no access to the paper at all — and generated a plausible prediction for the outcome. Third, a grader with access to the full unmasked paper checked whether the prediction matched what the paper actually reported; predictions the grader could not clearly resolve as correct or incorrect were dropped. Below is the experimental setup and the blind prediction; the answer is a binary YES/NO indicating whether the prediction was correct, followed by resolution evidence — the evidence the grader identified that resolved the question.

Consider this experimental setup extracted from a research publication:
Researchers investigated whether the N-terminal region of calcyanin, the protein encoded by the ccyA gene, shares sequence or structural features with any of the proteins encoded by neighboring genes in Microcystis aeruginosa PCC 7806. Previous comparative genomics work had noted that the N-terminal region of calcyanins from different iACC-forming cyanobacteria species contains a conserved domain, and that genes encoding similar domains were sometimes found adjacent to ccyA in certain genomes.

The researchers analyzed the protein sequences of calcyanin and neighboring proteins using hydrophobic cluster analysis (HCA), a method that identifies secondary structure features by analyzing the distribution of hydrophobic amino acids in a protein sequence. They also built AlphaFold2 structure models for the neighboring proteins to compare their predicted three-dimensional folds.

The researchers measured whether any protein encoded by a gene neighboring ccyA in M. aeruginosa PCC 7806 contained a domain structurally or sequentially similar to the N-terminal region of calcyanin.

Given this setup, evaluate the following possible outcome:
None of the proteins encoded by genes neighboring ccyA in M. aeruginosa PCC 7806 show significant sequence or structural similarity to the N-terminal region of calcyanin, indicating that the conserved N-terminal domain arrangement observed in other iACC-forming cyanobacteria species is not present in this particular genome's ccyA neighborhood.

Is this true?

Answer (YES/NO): NO